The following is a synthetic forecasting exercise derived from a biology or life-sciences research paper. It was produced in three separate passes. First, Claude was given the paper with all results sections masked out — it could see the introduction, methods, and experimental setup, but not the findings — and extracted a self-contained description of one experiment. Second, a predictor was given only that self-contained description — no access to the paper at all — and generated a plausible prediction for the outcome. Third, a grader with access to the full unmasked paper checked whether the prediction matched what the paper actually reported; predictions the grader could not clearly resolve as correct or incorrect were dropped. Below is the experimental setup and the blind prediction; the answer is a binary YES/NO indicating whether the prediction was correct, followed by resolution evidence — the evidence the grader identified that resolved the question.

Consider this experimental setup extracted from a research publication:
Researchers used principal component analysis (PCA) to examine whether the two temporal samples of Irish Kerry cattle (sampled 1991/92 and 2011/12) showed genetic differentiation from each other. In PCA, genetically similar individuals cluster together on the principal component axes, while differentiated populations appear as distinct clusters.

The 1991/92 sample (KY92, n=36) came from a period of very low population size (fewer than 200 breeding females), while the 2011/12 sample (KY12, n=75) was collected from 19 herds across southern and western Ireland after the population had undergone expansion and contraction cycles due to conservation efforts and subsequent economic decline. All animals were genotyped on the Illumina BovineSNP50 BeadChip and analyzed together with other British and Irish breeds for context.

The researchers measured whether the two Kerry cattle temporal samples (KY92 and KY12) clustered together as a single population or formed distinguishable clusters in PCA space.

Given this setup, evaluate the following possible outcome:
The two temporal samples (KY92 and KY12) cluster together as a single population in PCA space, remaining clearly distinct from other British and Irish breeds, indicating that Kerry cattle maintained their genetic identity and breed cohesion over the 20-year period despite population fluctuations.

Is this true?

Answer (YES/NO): YES